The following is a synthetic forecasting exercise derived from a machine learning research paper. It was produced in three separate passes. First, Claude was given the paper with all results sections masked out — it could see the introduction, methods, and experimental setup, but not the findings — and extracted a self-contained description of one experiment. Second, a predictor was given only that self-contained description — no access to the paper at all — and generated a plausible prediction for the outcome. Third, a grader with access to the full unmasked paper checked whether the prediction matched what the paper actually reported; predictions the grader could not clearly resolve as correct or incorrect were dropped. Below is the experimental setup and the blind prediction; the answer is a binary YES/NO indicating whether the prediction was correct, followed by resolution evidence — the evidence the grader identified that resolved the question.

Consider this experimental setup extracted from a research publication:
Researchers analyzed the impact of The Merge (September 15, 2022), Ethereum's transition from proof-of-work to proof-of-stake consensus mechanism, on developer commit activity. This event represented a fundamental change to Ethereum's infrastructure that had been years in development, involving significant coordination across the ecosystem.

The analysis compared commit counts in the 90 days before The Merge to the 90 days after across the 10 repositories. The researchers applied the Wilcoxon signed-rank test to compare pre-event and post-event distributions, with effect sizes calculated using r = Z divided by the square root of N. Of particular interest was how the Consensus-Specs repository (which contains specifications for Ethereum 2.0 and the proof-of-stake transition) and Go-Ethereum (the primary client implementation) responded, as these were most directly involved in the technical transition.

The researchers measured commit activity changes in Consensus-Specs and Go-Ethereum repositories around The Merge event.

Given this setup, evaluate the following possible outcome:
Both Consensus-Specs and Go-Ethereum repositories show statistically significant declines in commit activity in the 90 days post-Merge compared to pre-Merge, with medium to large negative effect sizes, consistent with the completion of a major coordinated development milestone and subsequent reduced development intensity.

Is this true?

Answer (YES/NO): NO